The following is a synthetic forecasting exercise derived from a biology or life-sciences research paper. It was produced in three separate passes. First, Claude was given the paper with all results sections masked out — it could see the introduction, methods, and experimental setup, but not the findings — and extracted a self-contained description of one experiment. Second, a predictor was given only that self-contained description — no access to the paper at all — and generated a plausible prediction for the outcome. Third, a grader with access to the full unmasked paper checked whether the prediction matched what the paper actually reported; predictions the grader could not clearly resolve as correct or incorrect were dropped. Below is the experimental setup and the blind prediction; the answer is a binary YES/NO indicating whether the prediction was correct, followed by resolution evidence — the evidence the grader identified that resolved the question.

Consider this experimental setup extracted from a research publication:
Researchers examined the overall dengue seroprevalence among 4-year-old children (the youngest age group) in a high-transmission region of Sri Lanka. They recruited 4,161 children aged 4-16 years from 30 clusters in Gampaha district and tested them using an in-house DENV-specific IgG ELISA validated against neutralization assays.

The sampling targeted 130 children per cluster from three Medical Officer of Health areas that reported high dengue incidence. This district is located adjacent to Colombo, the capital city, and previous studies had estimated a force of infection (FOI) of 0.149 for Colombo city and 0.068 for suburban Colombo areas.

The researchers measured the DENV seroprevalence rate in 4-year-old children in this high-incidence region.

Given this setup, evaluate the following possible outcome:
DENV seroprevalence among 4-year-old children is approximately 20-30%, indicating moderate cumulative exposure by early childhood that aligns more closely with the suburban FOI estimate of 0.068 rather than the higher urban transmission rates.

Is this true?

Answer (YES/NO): NO